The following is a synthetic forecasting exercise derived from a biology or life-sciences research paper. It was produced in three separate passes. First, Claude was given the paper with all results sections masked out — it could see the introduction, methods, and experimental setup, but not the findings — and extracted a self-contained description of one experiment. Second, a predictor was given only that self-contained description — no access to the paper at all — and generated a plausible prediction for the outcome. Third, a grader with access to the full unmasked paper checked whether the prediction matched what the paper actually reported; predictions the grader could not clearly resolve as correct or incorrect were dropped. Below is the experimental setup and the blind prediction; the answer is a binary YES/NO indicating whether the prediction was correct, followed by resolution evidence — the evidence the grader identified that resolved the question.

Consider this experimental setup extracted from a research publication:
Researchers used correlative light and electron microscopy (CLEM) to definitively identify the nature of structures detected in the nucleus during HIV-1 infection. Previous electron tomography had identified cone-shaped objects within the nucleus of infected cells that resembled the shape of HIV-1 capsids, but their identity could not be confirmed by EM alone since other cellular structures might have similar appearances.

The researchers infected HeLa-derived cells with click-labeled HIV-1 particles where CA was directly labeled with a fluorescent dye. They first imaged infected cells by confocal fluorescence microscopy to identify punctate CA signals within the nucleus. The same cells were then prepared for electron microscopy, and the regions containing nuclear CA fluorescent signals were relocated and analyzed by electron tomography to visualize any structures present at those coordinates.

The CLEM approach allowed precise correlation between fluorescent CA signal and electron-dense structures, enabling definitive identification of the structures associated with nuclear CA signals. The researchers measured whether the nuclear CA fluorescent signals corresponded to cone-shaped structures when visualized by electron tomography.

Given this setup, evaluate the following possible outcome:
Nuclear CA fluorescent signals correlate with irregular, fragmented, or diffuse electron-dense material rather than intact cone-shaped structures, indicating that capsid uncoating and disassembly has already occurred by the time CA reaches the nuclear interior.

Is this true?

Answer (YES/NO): NO